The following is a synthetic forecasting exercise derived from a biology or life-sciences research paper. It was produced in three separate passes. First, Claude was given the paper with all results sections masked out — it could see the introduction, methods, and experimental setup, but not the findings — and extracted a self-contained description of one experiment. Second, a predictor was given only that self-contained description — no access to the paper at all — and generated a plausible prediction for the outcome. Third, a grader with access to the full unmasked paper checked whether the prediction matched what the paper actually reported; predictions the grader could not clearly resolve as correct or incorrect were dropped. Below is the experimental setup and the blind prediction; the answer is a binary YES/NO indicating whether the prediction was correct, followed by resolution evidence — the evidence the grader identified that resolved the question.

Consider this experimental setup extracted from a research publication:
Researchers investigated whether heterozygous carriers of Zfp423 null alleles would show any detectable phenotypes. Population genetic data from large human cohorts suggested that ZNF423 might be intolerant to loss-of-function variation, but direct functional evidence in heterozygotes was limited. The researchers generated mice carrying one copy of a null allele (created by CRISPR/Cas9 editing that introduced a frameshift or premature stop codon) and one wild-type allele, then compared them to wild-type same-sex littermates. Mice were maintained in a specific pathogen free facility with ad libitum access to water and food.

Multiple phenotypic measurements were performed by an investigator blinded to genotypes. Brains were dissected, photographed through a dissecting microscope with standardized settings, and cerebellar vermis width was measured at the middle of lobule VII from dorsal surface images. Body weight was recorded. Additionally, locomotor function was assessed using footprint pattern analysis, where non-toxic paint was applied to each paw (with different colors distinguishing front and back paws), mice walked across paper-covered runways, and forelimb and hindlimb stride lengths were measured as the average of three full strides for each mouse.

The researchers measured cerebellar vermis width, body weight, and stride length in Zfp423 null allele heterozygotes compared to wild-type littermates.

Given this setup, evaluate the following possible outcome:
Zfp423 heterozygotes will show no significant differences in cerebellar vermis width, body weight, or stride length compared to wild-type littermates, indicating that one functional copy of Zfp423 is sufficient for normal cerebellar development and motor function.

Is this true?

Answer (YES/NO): NO